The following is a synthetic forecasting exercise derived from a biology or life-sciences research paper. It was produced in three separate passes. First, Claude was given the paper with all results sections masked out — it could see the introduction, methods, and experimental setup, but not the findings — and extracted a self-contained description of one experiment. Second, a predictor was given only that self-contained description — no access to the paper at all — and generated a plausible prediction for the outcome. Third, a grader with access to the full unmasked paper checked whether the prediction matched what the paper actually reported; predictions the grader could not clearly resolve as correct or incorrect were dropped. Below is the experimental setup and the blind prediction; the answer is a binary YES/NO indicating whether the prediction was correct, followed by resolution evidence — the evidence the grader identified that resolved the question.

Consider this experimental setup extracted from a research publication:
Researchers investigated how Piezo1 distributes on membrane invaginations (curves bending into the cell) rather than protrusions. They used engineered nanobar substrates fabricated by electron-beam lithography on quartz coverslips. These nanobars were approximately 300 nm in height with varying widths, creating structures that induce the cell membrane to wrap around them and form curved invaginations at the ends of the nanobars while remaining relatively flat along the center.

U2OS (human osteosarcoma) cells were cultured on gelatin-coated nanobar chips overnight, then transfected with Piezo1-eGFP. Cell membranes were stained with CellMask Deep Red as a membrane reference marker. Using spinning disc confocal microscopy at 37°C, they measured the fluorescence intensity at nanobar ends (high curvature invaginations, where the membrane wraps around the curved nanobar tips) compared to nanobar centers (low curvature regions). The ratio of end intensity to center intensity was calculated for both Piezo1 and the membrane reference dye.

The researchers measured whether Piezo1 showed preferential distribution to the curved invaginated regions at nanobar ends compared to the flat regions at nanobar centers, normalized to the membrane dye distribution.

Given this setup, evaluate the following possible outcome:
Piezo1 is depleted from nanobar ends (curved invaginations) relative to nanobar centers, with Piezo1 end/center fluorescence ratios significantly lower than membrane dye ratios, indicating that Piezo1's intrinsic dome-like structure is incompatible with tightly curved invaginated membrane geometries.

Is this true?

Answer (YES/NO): NO